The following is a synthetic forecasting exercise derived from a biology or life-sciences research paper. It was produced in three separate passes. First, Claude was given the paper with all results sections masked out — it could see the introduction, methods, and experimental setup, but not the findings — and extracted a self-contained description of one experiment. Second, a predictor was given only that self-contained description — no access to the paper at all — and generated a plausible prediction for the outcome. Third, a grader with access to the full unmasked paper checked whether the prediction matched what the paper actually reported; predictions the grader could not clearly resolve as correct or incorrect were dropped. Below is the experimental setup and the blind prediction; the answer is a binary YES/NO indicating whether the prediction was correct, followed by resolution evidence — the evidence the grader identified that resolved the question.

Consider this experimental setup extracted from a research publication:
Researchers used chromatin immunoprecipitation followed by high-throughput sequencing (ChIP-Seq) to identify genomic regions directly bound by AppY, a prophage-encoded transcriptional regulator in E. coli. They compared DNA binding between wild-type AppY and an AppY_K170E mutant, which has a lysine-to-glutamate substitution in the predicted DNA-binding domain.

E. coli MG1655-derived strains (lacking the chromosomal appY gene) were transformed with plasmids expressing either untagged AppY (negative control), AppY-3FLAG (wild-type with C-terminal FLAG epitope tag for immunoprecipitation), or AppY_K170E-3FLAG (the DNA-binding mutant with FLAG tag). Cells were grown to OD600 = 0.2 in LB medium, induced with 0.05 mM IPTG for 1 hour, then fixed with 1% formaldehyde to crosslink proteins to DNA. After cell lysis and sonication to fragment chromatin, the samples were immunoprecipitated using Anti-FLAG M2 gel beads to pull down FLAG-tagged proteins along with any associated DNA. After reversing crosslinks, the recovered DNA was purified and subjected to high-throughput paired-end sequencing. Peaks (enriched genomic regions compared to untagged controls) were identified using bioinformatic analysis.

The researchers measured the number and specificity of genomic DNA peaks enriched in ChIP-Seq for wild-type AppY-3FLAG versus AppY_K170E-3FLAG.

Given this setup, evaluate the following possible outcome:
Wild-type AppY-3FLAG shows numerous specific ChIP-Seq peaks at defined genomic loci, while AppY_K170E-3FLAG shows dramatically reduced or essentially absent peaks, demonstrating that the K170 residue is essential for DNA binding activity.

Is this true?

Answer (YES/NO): YES